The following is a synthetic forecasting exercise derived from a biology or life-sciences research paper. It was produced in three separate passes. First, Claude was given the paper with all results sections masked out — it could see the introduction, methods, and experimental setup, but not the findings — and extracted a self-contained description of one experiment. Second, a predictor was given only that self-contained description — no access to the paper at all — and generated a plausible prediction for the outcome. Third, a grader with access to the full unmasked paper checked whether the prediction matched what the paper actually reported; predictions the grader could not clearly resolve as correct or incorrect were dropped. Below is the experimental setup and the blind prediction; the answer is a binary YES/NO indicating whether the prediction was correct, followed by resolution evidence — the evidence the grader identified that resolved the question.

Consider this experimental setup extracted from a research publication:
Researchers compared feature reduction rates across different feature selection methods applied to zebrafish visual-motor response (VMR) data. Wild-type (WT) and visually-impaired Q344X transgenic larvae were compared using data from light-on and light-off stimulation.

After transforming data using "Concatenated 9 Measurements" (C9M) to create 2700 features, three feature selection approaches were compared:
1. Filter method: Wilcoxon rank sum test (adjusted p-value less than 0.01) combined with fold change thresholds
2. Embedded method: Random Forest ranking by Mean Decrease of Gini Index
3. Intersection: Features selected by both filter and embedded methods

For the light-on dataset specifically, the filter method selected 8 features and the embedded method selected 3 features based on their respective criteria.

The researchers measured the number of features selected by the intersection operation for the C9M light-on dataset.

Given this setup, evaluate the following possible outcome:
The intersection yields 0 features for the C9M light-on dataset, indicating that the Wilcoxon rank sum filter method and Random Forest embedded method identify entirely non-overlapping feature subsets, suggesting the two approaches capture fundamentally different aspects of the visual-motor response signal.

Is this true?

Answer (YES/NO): YES